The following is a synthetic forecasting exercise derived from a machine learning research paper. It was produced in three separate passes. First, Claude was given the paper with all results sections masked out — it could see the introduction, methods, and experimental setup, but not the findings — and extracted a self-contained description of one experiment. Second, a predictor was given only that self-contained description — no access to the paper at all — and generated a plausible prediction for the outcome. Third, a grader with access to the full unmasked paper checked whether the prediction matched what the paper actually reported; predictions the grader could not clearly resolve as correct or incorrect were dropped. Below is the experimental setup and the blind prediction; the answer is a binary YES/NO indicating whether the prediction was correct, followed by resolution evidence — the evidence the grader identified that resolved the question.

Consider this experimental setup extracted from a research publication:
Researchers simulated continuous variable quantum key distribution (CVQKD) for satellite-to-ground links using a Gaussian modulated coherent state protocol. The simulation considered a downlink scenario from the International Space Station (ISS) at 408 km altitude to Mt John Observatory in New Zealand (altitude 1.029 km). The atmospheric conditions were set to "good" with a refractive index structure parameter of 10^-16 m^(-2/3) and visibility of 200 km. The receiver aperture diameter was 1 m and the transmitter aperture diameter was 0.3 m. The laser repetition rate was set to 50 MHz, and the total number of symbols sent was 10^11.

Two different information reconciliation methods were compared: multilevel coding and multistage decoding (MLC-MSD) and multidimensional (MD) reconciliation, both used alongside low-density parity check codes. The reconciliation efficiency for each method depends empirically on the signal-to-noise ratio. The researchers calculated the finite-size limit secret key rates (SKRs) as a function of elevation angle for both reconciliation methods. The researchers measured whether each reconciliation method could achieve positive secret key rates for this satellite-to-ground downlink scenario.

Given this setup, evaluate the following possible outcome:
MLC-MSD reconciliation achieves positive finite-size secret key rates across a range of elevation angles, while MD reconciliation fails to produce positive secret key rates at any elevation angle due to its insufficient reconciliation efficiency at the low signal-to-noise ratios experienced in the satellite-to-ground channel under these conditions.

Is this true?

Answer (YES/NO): NO